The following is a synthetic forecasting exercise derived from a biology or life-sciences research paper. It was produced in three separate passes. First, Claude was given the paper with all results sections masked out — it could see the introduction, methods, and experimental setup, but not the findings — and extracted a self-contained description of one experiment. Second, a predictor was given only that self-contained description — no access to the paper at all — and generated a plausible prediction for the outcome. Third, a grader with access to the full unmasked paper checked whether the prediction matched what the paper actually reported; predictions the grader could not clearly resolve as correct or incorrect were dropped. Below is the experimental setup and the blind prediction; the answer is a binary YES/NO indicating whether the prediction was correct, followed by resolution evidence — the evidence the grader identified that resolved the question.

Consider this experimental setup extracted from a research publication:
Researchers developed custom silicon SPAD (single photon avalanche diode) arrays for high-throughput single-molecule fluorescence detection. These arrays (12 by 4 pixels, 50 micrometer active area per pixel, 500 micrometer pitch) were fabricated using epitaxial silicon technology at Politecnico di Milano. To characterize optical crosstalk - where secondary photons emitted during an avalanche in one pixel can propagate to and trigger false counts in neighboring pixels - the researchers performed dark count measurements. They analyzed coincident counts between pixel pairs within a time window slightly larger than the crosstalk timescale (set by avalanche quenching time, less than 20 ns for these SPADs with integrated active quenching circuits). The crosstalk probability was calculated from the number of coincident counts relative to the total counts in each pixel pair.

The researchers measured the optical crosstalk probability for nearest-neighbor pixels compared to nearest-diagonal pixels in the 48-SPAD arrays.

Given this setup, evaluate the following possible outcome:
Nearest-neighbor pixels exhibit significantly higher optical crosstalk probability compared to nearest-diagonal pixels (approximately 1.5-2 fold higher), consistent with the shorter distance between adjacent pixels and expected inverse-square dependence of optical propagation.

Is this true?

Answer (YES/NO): NO